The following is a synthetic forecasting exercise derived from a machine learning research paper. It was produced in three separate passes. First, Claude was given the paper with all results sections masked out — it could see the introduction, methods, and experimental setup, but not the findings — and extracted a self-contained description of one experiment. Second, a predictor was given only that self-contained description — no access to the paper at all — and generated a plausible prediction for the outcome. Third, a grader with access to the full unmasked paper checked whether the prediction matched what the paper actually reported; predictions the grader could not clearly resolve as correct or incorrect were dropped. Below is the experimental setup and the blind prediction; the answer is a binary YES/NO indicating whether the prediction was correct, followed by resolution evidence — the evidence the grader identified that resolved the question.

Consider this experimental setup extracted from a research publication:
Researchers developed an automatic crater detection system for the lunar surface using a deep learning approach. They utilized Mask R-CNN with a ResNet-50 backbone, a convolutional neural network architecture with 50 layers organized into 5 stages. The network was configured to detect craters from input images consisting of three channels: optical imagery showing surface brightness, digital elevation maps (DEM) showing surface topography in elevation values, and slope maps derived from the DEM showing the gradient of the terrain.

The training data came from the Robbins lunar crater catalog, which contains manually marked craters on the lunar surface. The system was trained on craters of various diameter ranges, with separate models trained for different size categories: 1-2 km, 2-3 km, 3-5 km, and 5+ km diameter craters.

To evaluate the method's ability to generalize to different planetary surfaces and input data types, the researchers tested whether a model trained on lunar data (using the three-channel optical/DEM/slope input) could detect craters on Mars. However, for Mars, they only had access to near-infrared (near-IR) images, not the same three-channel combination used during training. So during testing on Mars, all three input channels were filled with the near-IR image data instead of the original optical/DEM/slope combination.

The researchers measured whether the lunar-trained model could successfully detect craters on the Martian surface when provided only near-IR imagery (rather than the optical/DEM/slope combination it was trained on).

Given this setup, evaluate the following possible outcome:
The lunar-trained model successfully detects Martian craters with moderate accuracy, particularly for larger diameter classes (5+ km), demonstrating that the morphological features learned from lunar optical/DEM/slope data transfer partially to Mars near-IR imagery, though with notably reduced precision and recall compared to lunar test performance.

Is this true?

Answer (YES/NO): NO